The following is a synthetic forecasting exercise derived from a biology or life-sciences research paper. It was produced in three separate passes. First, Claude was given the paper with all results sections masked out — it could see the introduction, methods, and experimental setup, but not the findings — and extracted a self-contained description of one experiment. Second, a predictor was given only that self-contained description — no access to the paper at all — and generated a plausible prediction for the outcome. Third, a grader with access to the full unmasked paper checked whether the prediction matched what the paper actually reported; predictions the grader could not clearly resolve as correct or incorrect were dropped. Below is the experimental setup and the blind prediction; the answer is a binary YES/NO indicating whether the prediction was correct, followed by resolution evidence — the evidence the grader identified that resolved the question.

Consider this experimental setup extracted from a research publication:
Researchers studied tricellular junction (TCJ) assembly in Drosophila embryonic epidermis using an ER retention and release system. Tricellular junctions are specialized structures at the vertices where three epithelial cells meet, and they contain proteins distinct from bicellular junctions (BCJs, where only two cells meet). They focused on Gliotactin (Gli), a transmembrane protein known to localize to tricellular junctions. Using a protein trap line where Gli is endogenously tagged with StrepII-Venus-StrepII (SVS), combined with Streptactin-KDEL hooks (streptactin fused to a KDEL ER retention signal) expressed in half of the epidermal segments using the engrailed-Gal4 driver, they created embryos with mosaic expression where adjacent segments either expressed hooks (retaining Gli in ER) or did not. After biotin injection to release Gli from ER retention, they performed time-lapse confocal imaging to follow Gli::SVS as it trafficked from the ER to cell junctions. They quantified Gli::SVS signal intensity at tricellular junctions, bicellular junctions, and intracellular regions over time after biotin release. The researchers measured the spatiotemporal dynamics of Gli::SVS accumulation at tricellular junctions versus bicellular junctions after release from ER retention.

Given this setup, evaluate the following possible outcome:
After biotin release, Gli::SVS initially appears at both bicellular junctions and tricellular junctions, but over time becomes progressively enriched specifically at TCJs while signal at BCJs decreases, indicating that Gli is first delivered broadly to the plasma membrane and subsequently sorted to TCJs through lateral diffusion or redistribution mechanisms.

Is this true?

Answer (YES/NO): NO